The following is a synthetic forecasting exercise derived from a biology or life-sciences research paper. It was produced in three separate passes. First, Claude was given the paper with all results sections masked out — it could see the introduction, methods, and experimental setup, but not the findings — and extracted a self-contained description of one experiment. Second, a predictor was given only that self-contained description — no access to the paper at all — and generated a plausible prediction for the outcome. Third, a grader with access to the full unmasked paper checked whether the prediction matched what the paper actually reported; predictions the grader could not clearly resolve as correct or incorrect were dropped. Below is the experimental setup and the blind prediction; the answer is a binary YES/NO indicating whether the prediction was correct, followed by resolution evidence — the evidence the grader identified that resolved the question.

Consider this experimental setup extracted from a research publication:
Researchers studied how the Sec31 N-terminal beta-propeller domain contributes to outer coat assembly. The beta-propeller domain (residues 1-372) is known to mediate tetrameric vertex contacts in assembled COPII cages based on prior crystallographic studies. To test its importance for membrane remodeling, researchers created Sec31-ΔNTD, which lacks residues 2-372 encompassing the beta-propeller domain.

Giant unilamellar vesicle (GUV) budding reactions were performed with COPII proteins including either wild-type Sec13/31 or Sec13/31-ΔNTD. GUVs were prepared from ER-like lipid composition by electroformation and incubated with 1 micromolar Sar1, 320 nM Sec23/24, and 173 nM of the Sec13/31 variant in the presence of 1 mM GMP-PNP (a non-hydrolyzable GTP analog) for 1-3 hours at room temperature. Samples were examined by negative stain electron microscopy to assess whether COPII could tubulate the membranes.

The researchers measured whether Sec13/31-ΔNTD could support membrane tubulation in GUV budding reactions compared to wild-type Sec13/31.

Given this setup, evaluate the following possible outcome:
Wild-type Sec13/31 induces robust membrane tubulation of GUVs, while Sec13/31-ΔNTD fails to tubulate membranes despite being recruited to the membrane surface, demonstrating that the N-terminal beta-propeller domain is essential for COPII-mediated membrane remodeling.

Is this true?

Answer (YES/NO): NO